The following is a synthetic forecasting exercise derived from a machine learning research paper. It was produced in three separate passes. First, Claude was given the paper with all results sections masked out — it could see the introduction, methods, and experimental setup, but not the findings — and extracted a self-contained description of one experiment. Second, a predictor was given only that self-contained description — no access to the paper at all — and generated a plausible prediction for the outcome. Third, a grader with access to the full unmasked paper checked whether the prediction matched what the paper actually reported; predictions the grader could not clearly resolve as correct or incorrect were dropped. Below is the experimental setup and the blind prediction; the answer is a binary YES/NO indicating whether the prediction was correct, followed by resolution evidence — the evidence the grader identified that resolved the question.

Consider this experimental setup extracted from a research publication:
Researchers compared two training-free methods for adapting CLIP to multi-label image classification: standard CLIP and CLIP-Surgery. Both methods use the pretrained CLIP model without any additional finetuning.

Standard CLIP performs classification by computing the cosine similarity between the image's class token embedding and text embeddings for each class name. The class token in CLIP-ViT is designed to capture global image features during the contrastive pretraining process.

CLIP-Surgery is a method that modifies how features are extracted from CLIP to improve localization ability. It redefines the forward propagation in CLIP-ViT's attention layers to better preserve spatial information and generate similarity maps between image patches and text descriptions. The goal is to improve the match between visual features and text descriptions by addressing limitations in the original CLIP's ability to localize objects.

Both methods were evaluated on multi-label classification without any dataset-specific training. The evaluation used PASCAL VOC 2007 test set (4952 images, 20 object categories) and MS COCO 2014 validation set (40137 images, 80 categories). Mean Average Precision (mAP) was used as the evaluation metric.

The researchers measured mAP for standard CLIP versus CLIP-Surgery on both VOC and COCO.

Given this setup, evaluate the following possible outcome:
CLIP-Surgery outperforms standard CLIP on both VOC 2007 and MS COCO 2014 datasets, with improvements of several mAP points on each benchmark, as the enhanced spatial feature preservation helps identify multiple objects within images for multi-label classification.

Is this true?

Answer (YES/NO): NO